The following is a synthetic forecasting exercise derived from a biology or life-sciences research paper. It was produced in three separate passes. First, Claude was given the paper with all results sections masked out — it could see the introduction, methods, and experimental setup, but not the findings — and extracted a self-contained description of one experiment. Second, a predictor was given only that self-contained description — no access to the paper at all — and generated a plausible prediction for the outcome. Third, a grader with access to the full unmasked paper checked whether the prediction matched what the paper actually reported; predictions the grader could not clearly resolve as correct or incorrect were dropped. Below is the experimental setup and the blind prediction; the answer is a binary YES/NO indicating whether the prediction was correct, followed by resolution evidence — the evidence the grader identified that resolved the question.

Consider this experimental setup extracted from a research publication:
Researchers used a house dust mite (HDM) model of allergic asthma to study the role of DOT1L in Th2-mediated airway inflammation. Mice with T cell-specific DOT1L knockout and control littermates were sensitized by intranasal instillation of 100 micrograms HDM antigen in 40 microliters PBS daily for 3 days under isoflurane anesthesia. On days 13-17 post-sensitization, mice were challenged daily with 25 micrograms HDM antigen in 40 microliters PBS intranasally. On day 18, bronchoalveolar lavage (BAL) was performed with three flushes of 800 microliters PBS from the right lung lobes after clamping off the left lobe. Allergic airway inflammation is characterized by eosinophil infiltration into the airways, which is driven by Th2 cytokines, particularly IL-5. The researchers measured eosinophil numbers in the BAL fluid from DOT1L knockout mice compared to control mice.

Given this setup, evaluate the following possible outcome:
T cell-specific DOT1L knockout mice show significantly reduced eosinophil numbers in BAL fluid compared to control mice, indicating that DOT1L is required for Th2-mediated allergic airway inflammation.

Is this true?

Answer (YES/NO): YES